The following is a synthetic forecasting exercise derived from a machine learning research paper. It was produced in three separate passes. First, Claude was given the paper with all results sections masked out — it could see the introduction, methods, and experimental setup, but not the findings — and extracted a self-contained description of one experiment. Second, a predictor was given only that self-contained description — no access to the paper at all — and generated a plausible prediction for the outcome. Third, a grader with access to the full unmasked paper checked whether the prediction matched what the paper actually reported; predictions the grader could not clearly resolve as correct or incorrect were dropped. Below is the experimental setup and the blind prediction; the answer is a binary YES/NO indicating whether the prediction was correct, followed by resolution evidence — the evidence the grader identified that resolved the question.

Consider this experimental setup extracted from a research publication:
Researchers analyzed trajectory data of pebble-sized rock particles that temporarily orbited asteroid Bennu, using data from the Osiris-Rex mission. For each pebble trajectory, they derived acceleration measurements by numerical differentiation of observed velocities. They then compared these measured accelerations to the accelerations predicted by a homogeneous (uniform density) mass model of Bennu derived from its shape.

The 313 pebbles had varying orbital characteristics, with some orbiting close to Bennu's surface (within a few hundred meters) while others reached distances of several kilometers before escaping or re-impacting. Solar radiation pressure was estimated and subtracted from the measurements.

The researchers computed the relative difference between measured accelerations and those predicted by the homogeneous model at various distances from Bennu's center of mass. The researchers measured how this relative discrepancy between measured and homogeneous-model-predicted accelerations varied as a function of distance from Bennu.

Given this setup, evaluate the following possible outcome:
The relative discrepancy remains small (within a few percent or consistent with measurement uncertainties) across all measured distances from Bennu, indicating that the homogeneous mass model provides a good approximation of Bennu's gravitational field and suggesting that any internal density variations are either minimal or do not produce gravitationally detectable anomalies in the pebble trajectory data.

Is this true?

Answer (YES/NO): NO